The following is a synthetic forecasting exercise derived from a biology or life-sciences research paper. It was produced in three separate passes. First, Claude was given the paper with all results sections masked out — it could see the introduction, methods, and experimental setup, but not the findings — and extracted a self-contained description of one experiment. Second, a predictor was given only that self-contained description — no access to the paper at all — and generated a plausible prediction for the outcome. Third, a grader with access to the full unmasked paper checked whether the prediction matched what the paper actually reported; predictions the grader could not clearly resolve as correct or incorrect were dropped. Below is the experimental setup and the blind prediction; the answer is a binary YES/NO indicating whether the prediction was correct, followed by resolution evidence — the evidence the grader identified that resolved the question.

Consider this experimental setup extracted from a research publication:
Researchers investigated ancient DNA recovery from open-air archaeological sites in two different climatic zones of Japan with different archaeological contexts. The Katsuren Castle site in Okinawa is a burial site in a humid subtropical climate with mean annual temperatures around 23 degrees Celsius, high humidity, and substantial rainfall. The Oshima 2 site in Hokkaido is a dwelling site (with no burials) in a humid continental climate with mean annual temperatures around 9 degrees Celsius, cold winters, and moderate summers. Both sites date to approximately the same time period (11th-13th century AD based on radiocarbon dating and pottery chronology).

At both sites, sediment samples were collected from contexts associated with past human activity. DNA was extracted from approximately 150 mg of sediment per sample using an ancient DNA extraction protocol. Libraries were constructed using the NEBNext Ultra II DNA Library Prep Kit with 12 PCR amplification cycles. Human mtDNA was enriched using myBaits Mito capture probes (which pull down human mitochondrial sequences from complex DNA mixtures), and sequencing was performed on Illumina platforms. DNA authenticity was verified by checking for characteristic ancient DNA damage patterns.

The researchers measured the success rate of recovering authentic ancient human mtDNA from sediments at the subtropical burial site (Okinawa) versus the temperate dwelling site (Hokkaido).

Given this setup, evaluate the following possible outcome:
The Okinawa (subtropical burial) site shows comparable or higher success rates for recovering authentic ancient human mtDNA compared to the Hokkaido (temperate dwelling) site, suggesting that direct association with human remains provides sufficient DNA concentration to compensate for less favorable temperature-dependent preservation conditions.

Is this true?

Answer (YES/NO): YES